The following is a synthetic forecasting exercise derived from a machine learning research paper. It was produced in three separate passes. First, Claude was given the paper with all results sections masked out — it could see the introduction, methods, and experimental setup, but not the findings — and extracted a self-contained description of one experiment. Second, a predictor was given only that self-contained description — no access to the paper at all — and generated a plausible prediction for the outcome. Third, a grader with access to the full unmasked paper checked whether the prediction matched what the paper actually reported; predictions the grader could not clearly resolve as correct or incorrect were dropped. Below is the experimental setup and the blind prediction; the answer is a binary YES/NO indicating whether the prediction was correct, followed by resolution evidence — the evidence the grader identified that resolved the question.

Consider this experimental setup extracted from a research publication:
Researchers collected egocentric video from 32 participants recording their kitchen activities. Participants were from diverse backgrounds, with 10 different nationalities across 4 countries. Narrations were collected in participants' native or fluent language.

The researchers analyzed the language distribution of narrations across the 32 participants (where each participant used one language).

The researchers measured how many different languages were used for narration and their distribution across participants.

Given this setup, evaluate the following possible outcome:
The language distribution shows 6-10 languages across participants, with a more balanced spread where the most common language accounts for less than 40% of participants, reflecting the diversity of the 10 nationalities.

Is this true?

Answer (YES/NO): NO